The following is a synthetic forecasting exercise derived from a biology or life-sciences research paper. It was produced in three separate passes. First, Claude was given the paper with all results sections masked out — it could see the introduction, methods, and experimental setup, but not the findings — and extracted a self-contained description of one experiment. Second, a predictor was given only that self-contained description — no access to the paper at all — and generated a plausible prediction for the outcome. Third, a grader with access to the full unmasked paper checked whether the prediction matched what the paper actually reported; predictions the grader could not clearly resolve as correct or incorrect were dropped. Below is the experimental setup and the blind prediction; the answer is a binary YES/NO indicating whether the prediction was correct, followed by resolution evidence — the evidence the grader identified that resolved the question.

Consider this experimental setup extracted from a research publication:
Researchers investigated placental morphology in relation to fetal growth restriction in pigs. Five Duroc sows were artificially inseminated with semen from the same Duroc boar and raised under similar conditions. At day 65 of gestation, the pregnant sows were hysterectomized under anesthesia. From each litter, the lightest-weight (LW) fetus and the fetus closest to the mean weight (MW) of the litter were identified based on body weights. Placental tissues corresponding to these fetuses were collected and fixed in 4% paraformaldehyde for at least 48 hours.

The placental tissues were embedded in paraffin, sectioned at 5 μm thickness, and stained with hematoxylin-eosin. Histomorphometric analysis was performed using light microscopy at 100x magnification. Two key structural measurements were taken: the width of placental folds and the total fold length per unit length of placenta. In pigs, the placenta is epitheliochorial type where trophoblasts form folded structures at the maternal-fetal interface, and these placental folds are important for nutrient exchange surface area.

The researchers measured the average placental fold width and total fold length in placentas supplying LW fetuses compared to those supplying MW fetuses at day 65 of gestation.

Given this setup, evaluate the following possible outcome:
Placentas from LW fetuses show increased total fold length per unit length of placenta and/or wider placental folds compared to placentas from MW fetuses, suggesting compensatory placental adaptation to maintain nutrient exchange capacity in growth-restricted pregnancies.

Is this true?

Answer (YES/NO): NO